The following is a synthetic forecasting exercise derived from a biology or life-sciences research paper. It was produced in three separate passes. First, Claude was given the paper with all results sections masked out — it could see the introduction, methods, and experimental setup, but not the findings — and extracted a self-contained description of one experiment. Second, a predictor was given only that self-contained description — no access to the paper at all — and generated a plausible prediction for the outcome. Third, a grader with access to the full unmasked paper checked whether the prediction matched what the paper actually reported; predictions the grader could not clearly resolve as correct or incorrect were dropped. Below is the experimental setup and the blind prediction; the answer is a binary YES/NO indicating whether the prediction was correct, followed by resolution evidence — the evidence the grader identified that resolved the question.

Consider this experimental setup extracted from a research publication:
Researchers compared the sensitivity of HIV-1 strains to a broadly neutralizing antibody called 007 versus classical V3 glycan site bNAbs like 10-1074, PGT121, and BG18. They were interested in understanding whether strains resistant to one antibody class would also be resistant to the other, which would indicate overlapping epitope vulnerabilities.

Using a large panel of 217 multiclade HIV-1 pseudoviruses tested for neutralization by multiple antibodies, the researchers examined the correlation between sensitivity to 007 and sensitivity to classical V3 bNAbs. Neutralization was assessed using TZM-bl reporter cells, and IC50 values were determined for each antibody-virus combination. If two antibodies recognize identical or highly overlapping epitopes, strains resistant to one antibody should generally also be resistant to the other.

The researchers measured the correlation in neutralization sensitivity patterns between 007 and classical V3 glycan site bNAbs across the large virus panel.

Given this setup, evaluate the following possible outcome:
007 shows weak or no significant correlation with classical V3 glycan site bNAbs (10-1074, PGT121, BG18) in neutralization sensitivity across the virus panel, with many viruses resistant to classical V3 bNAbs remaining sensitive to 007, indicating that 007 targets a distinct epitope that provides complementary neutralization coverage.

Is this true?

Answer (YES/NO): YES